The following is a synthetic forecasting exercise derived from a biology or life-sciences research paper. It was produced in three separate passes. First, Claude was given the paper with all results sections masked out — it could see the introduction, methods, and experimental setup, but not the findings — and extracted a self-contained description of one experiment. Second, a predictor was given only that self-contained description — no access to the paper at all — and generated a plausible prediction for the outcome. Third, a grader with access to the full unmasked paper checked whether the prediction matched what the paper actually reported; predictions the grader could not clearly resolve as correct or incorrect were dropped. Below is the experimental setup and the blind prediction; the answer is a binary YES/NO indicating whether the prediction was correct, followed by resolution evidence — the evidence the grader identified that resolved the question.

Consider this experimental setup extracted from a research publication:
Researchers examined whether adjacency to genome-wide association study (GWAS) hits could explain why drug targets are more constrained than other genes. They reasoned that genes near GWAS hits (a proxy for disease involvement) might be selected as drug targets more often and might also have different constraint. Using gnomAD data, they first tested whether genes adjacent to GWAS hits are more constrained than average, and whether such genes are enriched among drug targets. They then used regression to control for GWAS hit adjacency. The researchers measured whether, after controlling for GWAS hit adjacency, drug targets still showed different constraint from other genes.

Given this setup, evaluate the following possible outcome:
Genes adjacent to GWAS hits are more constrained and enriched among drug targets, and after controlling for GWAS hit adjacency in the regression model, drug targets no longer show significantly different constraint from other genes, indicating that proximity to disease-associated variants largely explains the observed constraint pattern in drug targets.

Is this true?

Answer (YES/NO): NO